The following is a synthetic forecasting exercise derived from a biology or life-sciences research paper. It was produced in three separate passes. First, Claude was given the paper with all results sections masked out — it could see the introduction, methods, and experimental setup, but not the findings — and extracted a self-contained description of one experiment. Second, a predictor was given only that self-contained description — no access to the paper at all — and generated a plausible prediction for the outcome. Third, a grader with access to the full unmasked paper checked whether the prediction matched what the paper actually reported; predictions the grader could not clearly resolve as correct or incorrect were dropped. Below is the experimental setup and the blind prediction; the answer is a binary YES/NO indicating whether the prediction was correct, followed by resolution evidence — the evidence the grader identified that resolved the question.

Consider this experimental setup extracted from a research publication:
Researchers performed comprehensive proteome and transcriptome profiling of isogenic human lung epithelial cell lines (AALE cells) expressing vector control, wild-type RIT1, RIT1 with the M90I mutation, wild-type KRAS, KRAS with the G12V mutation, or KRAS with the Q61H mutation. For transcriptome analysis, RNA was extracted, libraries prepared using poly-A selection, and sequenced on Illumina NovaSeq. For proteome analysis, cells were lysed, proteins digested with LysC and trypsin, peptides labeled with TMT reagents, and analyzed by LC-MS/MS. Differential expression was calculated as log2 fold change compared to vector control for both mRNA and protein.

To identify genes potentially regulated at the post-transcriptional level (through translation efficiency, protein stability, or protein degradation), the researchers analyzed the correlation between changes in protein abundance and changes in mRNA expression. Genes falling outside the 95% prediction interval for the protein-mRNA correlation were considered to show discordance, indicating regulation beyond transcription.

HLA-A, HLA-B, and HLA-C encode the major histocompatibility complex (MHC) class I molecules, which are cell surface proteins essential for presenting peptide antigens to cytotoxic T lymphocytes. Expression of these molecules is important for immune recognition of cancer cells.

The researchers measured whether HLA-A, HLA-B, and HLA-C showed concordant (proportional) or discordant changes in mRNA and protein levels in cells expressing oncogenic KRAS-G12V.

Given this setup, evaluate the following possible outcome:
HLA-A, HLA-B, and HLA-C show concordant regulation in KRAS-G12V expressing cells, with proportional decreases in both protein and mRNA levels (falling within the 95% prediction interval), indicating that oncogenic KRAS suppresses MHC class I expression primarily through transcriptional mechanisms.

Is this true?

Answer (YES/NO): NO